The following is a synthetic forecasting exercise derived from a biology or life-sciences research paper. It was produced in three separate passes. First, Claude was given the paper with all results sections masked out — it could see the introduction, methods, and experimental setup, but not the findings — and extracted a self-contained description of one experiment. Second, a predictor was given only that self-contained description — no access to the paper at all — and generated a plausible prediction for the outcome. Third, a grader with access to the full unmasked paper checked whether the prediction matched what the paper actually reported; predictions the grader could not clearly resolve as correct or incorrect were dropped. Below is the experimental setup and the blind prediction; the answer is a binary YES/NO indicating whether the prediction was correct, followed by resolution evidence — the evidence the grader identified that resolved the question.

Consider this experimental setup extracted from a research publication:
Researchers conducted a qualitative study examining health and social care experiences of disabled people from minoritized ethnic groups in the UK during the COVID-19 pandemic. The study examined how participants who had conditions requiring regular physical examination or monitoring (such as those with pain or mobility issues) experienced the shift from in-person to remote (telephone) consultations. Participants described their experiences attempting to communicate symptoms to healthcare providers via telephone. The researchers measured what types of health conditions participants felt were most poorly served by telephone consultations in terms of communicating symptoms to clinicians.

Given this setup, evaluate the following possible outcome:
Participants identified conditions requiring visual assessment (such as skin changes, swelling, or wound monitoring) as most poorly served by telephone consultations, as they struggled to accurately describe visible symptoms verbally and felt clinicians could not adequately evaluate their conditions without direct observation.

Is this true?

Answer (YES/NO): NO